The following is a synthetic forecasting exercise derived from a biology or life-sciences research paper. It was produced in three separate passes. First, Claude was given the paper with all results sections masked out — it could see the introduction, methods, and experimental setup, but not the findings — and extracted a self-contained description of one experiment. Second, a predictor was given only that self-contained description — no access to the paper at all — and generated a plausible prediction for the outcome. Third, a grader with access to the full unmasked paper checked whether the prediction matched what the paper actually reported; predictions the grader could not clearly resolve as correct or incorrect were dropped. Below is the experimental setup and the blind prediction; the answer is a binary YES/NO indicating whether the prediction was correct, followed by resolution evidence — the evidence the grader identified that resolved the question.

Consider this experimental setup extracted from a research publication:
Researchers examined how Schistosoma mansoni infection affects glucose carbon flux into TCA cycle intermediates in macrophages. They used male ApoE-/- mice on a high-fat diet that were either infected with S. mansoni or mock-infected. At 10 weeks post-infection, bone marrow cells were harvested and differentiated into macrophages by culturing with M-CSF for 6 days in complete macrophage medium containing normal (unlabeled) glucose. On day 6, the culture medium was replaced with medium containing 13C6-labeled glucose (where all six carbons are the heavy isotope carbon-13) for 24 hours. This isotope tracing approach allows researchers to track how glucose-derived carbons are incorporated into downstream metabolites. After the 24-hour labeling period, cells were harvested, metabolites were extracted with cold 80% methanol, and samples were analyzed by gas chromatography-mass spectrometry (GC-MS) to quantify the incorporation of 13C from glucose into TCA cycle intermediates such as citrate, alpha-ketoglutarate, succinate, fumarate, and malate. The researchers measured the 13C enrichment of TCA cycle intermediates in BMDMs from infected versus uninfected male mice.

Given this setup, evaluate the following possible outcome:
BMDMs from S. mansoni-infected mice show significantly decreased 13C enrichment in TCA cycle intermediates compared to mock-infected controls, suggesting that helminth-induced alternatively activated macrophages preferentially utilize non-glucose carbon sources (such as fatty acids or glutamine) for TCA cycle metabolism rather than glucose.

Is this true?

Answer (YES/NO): NO